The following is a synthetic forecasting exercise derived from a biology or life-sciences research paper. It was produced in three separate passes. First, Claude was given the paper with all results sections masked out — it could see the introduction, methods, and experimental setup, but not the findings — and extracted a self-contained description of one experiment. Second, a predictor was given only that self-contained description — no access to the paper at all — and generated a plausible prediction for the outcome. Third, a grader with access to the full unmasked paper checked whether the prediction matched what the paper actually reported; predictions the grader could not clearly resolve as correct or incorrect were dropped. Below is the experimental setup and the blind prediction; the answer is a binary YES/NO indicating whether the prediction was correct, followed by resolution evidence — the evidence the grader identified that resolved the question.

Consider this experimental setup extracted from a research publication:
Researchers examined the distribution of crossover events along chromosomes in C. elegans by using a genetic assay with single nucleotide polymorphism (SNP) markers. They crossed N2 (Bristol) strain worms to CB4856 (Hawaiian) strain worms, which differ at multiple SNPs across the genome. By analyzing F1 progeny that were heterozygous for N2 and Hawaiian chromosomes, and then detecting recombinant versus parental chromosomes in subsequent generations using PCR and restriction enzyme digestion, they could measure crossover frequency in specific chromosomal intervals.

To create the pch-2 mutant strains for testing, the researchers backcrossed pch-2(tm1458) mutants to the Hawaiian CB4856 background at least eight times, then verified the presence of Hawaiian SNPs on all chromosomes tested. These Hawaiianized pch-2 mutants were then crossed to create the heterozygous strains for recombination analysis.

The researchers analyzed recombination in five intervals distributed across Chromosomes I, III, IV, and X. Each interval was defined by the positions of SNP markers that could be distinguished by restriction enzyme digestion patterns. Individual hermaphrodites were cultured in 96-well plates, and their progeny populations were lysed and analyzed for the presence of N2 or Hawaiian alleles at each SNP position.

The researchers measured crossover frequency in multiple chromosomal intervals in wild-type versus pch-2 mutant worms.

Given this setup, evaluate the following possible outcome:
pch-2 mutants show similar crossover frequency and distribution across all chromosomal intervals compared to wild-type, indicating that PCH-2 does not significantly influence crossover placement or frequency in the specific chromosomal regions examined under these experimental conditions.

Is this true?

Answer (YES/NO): NO